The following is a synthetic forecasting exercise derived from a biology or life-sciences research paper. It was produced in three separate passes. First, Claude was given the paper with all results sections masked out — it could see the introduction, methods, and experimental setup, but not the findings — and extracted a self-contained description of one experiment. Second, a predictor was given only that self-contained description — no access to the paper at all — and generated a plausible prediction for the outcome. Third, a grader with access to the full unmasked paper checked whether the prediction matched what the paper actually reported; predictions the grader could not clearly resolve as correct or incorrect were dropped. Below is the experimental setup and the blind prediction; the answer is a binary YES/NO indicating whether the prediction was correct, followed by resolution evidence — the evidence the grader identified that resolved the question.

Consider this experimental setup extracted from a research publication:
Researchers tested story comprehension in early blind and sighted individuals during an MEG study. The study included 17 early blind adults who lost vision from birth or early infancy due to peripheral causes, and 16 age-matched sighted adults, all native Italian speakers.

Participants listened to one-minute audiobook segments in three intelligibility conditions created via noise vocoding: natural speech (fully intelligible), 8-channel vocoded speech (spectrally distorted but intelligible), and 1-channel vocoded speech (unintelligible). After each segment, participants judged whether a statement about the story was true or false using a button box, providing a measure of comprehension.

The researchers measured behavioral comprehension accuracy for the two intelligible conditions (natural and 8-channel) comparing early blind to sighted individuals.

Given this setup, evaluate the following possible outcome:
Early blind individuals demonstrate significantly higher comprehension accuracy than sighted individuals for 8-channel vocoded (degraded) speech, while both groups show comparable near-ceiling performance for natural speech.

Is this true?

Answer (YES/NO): NO